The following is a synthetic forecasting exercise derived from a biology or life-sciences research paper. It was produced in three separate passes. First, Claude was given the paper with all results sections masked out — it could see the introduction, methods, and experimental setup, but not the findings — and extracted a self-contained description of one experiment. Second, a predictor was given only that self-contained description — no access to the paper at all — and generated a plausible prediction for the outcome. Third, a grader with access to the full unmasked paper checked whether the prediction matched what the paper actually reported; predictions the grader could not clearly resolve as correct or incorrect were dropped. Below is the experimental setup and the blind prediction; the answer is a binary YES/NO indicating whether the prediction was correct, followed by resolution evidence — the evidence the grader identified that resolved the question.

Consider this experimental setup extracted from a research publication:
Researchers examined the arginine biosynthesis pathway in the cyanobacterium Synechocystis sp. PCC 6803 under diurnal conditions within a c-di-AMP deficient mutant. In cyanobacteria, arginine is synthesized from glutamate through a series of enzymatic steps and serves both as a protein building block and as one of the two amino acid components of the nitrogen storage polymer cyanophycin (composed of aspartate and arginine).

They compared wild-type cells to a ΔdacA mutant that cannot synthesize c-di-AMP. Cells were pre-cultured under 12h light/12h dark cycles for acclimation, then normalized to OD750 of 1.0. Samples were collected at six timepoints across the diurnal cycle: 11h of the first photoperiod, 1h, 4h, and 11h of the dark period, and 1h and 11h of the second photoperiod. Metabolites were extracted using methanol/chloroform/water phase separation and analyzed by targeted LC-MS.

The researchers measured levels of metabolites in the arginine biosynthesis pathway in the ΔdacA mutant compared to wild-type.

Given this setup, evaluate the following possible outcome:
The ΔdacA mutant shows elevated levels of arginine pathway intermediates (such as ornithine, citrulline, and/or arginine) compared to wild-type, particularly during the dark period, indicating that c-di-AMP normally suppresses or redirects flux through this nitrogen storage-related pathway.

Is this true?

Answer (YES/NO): NO